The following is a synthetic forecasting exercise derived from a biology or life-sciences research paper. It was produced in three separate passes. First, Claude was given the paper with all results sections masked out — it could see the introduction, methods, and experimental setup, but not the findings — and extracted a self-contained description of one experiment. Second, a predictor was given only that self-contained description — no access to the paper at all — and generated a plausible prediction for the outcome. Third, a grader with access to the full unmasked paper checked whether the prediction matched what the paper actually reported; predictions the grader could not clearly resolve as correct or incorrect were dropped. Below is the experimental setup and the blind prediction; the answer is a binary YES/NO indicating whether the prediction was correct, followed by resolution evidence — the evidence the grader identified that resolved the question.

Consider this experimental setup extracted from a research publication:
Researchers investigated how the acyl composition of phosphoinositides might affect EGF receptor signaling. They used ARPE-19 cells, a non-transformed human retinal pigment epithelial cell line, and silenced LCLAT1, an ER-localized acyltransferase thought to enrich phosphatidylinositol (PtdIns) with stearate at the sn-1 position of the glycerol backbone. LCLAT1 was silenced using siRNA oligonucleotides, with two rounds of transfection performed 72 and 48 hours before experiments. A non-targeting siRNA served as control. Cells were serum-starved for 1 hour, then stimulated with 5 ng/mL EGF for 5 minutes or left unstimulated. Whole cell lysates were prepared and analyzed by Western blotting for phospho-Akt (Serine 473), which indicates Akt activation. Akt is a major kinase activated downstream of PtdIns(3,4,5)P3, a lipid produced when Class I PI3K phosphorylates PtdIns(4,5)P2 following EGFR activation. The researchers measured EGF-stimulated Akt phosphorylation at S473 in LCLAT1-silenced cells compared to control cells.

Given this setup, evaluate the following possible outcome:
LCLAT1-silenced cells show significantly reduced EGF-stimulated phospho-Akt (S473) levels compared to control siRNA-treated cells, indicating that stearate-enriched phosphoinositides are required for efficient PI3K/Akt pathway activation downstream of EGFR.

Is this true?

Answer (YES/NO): YES